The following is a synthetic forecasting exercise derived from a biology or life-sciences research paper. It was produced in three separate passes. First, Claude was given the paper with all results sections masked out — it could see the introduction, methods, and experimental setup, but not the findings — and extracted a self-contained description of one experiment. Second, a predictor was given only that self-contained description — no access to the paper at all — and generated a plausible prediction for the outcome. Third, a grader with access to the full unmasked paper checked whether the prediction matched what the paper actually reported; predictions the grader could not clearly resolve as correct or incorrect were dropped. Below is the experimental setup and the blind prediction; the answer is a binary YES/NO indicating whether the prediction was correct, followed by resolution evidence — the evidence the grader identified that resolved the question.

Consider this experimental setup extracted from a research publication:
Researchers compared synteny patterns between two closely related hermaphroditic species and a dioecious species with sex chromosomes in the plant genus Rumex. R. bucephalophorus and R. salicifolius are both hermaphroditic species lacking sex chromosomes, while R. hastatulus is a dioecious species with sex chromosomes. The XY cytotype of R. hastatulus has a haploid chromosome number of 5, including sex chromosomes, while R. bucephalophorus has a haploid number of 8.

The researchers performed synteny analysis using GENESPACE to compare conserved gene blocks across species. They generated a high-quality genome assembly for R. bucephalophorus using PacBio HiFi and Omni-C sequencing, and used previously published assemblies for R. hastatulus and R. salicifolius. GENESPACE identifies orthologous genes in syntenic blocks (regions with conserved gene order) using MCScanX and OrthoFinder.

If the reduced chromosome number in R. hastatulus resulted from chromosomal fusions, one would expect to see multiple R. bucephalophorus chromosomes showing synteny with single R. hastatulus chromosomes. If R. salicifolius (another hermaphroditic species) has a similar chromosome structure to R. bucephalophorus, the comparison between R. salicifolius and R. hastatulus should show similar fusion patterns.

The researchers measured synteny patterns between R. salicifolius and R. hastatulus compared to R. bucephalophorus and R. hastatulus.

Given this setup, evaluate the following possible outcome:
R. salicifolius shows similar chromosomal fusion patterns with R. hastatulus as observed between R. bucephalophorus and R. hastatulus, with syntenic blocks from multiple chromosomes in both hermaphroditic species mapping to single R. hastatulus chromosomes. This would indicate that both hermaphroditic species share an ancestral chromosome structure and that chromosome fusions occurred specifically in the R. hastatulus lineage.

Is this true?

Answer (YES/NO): YES